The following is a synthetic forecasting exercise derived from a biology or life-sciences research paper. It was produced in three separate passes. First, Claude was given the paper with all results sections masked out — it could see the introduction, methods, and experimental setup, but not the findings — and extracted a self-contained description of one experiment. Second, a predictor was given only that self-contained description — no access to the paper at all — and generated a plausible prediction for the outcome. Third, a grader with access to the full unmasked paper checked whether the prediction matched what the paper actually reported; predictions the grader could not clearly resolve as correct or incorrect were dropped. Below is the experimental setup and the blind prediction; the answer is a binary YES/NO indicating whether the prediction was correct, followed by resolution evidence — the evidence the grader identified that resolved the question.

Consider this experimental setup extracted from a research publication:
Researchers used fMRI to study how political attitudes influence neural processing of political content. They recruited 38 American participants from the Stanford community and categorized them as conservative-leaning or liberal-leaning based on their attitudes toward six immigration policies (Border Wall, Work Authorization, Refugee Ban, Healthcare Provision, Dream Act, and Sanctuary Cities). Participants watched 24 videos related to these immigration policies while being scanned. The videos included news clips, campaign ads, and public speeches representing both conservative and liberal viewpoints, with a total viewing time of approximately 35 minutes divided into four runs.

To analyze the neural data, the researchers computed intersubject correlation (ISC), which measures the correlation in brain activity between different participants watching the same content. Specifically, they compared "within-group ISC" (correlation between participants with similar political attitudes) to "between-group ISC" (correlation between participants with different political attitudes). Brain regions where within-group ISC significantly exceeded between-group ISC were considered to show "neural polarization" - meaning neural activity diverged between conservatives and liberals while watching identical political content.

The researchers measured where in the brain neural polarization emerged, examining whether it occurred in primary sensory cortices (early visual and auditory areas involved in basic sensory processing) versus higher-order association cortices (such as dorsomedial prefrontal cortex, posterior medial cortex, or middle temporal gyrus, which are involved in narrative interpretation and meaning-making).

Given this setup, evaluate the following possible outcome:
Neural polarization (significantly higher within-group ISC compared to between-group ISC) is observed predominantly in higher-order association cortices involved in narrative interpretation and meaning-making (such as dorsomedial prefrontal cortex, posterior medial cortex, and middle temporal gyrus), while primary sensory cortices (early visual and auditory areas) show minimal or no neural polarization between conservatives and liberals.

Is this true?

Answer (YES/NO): YES